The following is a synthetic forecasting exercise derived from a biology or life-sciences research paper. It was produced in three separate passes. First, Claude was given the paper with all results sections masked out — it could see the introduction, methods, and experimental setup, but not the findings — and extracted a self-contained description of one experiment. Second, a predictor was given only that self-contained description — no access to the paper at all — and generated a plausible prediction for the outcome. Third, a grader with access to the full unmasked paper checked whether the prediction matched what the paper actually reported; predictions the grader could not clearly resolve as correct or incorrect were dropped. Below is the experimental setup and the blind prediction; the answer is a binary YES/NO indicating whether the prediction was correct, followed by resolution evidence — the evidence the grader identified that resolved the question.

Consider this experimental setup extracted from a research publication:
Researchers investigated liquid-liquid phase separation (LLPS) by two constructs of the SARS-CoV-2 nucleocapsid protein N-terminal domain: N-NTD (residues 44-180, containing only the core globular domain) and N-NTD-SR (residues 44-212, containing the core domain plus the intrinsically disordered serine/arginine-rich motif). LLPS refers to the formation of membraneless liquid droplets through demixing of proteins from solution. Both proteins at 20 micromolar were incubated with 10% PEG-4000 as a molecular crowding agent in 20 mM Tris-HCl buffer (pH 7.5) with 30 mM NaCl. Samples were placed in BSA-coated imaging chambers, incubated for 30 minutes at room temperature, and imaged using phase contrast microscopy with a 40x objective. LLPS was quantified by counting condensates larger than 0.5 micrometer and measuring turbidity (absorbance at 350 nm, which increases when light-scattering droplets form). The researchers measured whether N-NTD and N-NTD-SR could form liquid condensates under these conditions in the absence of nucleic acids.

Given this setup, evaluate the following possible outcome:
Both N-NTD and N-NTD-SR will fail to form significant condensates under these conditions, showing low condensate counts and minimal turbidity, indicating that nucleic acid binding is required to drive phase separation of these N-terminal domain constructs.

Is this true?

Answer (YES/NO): YES